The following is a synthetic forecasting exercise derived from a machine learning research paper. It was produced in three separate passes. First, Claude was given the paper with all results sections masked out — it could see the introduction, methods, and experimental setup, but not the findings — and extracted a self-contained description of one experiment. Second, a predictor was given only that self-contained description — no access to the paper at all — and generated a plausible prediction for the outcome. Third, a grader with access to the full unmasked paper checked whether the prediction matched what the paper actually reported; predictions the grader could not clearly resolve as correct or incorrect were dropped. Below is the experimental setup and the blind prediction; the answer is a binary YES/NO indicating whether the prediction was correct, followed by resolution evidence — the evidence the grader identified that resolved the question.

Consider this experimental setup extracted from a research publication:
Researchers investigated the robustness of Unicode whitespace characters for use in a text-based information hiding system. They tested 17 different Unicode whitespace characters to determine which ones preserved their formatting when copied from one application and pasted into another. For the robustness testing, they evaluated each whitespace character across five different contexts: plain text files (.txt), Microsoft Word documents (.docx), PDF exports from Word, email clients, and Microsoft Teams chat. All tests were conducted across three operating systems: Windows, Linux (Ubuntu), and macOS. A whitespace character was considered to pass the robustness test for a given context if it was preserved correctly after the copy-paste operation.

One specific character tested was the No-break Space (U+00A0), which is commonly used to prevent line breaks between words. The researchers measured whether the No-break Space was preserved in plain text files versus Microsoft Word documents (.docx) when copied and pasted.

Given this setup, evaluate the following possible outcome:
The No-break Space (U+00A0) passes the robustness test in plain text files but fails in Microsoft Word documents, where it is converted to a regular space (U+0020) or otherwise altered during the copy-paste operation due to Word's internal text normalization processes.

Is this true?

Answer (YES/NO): YES